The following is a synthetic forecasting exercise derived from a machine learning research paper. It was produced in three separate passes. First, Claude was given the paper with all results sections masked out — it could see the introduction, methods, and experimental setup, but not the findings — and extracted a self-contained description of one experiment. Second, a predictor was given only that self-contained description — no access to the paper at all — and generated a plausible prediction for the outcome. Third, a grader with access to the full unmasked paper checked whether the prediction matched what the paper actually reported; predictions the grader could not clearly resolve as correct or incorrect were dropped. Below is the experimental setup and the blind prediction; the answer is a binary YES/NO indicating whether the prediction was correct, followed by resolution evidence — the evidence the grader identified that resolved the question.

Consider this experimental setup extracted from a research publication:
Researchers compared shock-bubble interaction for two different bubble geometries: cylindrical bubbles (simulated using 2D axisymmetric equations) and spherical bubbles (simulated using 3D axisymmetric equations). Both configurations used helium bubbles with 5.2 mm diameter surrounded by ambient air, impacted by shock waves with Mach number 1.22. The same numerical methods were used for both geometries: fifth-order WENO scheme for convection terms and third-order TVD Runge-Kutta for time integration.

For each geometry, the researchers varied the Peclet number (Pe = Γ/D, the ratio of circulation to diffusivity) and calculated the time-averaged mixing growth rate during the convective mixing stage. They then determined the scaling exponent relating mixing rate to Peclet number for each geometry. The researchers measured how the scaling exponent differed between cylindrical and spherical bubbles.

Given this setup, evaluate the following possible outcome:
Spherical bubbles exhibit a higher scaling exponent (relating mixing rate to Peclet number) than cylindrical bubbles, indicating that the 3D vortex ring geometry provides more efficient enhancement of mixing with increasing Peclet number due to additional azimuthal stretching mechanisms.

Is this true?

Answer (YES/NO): NO